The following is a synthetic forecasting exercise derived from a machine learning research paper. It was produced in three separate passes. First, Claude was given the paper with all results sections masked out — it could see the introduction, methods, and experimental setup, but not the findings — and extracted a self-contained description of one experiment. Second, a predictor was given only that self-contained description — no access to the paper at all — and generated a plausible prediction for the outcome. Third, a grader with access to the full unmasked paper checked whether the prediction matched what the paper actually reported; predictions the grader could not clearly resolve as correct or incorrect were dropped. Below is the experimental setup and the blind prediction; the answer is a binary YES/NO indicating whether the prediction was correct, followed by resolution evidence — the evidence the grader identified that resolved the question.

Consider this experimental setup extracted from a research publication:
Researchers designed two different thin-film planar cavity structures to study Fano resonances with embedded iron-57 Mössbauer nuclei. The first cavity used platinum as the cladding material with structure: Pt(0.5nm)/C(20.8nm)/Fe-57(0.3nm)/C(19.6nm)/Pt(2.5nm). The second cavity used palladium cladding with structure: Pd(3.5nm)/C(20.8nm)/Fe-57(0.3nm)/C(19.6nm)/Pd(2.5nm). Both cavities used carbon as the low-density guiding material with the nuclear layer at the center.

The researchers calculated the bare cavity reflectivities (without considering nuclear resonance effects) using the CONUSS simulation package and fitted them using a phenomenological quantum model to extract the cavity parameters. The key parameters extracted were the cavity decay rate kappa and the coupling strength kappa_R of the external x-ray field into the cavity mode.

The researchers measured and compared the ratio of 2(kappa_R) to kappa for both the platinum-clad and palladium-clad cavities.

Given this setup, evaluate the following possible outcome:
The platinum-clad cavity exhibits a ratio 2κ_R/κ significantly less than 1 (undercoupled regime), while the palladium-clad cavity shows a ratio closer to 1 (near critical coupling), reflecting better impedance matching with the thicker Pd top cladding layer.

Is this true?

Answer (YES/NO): NO